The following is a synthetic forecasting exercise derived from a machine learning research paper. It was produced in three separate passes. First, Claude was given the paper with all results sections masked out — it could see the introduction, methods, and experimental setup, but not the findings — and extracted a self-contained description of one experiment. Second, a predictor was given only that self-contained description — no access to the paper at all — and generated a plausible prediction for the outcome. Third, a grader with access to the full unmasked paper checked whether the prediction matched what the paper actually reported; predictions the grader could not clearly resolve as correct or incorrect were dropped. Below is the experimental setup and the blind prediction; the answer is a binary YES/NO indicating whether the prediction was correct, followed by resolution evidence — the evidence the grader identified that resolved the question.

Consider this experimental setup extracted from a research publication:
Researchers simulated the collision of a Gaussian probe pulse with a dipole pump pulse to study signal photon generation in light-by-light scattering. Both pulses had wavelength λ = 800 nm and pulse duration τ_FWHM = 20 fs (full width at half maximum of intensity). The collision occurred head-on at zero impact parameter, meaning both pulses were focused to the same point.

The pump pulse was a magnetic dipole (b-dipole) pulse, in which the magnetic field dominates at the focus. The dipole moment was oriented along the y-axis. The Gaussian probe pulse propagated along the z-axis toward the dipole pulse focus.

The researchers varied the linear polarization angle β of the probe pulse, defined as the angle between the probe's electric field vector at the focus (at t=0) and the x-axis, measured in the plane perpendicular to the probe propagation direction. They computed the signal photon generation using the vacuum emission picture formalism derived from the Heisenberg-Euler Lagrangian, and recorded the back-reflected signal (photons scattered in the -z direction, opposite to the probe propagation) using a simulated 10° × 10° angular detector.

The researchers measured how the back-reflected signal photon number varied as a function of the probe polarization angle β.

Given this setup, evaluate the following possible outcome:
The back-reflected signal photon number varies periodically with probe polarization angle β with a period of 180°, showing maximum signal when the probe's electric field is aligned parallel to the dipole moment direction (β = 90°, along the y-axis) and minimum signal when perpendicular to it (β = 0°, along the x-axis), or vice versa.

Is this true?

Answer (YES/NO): NO